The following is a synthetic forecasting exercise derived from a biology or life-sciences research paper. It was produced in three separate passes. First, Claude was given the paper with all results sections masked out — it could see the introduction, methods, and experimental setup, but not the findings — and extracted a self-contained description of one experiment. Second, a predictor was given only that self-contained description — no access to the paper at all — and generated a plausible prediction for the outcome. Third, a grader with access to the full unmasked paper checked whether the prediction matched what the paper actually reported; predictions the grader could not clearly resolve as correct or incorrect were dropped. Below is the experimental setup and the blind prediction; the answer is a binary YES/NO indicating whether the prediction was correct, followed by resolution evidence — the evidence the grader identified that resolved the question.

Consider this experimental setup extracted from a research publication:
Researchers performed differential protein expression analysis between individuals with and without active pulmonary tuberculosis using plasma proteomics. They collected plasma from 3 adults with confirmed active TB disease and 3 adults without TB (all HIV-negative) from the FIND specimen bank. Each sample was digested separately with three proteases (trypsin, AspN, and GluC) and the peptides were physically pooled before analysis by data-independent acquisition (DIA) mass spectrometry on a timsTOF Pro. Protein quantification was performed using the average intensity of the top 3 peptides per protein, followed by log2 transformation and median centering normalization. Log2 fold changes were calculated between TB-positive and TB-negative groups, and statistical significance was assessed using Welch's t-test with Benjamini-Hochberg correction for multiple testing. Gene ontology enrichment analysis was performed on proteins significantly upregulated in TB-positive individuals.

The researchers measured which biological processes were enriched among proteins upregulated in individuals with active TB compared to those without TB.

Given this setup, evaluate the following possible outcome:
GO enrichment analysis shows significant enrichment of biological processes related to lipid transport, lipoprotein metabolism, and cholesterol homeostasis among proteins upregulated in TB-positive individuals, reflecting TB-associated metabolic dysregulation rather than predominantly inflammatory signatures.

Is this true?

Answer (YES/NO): NO